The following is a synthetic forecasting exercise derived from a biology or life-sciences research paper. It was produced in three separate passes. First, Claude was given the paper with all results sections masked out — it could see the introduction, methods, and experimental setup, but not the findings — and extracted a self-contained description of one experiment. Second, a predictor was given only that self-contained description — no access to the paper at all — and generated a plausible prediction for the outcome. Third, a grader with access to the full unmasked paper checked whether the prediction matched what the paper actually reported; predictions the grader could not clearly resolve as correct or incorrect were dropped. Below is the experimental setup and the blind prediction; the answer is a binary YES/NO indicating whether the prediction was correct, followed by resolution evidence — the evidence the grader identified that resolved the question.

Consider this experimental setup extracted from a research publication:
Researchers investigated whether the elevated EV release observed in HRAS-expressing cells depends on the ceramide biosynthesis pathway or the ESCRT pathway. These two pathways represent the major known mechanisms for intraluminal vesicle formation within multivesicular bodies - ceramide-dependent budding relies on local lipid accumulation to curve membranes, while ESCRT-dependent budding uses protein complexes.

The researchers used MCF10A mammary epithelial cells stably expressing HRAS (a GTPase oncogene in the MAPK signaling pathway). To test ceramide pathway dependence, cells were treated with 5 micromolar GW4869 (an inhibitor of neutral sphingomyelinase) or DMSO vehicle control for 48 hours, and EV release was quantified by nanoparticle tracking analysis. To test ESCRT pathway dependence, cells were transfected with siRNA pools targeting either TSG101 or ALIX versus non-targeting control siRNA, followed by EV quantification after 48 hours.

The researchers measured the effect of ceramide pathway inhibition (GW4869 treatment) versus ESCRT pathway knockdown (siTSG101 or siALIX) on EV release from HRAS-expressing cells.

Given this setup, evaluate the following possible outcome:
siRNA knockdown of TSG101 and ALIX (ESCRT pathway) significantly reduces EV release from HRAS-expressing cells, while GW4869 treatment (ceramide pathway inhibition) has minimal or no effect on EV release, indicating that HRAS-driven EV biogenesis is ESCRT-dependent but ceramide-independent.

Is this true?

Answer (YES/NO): NO